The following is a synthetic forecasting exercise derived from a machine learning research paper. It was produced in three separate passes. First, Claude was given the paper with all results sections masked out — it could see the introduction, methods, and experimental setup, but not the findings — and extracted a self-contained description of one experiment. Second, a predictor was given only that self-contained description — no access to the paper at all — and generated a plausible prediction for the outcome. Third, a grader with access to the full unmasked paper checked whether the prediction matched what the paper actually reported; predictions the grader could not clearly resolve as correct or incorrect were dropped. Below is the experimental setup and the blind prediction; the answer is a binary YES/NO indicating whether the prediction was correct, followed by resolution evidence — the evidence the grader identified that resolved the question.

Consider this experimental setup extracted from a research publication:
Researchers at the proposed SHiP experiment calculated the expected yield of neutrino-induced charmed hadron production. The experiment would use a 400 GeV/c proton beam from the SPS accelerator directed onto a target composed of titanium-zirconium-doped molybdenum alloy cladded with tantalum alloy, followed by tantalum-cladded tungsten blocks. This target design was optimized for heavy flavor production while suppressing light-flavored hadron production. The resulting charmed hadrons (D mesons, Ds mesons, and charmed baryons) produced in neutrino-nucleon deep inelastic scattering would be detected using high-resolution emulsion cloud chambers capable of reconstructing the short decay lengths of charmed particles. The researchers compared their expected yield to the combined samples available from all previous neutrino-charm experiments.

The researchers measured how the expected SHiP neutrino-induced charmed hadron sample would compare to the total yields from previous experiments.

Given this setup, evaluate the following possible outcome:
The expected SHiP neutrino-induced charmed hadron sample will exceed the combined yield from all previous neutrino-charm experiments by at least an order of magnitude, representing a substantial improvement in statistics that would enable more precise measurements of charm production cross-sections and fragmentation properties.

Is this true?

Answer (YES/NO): YES